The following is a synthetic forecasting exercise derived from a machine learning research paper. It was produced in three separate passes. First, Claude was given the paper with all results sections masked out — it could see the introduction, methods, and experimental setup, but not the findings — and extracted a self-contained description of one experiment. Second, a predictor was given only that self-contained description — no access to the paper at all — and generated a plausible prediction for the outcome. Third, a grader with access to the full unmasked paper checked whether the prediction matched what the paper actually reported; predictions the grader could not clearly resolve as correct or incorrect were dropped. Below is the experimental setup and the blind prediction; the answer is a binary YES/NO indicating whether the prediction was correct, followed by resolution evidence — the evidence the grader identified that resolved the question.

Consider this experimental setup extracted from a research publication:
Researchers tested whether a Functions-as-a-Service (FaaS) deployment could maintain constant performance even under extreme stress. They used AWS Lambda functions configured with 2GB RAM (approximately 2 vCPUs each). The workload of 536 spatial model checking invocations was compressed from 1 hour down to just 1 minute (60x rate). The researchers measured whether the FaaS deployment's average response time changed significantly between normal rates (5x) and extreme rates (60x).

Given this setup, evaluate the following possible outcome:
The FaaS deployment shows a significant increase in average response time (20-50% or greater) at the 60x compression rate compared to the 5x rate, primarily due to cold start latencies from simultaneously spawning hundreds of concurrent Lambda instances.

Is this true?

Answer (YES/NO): NO